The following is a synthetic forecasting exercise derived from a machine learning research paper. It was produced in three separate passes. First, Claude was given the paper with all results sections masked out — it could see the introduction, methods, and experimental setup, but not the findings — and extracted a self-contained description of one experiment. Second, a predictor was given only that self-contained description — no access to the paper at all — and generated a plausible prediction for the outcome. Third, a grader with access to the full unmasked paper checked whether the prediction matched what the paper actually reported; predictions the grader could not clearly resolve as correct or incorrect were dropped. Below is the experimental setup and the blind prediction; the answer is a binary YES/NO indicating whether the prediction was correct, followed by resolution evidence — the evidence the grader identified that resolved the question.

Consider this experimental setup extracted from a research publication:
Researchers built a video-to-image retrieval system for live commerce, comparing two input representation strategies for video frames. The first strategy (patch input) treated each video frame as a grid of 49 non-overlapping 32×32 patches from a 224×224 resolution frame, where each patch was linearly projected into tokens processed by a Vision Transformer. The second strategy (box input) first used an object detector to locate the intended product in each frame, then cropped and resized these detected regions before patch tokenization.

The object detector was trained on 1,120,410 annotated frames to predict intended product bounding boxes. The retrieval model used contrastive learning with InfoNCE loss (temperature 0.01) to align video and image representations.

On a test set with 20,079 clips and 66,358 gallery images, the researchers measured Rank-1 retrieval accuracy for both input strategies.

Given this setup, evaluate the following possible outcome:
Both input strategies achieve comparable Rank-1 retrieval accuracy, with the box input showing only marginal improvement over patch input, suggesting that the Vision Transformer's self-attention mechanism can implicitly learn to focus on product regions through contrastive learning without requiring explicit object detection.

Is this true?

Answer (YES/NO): NO